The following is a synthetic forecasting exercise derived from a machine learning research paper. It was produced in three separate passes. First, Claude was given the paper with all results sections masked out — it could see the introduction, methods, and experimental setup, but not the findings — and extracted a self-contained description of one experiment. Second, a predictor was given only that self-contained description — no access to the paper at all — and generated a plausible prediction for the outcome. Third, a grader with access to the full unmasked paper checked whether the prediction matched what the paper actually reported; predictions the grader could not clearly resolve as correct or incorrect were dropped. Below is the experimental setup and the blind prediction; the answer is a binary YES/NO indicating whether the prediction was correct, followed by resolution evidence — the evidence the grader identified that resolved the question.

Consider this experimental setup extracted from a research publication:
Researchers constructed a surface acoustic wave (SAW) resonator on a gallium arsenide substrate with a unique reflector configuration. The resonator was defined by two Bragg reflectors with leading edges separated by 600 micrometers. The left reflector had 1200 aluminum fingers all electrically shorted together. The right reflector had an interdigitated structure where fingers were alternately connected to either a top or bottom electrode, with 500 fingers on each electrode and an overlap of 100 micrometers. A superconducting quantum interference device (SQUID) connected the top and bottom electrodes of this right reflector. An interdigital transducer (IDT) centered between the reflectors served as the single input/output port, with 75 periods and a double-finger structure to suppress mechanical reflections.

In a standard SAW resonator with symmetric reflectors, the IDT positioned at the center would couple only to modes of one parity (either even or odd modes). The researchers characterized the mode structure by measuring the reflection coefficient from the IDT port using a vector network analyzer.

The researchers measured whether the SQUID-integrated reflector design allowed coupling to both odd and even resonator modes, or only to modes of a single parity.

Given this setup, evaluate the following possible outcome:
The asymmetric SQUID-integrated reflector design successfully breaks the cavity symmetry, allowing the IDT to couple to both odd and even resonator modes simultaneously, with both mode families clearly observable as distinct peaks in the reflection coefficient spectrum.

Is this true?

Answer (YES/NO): YES